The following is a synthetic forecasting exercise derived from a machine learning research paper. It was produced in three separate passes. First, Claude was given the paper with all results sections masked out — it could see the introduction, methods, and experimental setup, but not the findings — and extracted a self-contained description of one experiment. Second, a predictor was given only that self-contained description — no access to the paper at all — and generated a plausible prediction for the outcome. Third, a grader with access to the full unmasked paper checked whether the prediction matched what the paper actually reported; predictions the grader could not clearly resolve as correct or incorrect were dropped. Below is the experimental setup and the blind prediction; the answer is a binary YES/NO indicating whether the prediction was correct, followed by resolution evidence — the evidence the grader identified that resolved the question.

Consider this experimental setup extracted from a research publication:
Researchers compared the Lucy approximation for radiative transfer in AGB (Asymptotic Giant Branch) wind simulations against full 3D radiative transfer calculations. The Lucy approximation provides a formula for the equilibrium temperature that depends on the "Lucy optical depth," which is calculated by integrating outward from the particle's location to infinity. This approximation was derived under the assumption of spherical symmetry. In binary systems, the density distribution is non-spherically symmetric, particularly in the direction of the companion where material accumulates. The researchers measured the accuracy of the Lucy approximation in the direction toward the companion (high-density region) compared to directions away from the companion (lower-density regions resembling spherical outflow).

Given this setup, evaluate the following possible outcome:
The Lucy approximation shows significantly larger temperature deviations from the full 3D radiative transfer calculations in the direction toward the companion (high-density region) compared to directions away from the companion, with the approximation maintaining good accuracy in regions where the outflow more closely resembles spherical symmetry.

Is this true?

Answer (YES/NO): YES